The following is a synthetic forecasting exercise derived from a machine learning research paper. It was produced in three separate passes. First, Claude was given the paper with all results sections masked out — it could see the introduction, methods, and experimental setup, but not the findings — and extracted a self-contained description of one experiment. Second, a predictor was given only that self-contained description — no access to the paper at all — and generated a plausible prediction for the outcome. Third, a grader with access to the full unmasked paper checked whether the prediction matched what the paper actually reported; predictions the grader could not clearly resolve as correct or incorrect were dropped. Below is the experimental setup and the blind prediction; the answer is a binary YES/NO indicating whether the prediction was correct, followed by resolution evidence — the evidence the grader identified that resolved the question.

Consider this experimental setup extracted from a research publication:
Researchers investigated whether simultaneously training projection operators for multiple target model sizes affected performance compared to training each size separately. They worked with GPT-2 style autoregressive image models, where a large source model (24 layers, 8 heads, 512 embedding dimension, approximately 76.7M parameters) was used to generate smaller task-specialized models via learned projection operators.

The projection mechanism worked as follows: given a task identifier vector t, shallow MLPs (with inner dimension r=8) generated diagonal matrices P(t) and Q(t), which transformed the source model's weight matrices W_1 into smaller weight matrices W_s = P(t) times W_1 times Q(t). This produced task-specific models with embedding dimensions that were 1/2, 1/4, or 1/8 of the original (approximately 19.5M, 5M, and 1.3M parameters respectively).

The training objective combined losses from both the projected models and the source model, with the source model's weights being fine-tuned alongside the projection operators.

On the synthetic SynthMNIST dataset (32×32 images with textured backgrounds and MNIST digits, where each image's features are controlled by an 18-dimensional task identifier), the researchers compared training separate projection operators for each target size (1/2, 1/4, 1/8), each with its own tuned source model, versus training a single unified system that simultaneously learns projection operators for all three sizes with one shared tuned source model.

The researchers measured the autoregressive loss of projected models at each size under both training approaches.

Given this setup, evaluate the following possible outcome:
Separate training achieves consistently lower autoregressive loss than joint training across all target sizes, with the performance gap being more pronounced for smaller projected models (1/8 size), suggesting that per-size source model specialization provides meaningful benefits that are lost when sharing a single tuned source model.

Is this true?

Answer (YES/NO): NO